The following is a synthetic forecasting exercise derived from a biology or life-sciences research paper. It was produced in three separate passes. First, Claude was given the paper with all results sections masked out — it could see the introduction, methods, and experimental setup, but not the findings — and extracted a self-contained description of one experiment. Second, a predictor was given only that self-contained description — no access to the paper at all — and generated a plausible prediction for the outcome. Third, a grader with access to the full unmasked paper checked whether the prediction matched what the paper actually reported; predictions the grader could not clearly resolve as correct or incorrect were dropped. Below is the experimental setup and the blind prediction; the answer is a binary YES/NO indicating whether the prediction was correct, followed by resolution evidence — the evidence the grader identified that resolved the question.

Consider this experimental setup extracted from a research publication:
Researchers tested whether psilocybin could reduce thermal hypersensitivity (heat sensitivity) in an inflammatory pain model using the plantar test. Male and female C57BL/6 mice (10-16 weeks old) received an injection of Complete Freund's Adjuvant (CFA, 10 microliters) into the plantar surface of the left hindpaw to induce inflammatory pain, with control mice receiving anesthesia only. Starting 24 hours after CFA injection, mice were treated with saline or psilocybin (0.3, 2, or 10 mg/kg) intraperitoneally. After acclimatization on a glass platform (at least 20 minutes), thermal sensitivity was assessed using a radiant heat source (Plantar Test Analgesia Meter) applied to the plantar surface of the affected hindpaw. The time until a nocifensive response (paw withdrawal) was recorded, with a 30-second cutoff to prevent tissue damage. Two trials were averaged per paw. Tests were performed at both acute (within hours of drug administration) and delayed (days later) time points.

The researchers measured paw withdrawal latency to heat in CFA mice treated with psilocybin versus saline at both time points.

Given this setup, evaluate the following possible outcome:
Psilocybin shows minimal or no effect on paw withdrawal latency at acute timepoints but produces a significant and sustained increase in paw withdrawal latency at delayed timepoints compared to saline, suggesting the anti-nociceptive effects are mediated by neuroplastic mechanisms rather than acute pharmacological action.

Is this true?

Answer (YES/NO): NO